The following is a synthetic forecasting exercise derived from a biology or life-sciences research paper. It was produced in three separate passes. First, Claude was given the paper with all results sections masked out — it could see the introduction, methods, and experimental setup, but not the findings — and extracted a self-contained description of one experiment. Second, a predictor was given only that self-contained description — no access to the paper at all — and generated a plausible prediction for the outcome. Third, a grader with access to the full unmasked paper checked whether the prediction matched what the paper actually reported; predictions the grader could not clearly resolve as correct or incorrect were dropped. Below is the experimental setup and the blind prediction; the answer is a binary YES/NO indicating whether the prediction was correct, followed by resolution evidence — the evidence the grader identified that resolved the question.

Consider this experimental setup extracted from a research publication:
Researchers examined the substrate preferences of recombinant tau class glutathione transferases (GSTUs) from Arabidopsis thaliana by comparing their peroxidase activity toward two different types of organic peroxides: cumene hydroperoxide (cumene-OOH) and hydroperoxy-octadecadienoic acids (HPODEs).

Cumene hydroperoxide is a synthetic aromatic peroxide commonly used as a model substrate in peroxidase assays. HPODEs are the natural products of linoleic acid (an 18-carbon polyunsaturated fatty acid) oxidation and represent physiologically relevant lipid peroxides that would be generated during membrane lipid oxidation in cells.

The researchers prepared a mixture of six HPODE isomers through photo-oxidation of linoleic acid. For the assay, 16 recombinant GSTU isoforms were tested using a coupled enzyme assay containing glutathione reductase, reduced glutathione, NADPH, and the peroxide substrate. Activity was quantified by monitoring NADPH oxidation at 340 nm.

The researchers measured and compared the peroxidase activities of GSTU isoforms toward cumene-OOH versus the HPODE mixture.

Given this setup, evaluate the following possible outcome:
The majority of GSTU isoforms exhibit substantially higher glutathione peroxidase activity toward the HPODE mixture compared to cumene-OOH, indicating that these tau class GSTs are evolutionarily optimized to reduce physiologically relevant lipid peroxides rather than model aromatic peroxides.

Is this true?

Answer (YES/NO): NO